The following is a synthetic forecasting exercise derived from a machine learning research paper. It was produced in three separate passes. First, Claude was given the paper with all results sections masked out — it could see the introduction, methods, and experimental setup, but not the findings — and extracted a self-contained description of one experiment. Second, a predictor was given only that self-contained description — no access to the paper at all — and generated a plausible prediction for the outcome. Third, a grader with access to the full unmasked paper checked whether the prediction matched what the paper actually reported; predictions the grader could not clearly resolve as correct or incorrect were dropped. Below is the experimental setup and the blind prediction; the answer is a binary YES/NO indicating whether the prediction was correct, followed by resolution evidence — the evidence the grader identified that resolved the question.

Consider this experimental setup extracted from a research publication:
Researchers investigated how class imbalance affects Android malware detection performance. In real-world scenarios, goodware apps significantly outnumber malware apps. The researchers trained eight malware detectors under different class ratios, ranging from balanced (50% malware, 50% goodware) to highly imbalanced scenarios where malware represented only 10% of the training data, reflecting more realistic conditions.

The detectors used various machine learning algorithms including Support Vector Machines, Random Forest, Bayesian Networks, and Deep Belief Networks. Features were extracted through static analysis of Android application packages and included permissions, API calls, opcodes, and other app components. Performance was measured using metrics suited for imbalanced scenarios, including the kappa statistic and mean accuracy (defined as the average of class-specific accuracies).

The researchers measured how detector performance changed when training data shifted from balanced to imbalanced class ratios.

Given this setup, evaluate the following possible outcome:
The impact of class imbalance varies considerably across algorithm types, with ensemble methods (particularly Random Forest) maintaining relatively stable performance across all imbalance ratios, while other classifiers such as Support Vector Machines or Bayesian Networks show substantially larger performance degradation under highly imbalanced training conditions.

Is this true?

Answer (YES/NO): NO